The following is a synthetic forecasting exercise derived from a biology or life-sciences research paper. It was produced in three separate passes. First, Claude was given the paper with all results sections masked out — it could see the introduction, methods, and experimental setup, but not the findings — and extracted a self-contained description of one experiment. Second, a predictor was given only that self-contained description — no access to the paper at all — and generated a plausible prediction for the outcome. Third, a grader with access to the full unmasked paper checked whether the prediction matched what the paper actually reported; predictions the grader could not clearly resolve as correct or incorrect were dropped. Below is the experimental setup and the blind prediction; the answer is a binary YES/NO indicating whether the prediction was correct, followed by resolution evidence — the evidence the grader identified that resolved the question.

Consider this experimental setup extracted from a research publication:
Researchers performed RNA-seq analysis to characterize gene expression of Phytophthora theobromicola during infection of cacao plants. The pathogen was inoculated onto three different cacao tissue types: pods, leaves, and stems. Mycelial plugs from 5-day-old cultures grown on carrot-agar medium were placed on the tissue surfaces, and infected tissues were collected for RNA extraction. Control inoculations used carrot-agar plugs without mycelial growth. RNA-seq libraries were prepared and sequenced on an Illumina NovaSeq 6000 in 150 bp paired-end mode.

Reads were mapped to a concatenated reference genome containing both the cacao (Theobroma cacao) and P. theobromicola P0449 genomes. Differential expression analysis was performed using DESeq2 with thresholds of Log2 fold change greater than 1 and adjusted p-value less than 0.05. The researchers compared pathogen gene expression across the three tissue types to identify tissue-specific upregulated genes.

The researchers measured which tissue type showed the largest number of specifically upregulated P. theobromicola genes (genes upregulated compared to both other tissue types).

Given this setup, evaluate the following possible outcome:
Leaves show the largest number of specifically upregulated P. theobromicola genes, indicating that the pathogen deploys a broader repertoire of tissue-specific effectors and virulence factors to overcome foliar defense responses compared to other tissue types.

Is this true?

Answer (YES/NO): NO